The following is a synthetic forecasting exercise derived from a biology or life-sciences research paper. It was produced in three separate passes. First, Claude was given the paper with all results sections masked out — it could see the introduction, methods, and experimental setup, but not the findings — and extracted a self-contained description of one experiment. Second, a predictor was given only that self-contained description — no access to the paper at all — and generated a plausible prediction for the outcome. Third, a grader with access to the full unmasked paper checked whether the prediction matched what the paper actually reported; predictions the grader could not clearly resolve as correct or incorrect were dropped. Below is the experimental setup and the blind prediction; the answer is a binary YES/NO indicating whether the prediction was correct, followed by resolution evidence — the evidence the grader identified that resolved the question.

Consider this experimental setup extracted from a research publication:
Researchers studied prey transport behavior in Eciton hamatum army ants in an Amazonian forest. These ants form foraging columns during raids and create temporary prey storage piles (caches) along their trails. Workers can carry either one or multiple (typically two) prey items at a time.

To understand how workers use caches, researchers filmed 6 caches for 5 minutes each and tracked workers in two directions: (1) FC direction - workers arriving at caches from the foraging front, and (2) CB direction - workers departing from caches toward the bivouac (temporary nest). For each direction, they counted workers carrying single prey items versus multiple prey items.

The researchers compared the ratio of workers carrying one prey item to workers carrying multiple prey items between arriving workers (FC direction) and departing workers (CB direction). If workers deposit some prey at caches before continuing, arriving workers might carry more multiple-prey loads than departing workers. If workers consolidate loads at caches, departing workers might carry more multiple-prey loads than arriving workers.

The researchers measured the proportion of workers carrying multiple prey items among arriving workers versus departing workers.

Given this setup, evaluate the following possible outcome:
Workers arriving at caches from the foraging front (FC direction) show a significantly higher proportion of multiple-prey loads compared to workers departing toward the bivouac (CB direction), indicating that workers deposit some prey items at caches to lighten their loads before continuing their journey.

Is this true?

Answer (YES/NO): NO